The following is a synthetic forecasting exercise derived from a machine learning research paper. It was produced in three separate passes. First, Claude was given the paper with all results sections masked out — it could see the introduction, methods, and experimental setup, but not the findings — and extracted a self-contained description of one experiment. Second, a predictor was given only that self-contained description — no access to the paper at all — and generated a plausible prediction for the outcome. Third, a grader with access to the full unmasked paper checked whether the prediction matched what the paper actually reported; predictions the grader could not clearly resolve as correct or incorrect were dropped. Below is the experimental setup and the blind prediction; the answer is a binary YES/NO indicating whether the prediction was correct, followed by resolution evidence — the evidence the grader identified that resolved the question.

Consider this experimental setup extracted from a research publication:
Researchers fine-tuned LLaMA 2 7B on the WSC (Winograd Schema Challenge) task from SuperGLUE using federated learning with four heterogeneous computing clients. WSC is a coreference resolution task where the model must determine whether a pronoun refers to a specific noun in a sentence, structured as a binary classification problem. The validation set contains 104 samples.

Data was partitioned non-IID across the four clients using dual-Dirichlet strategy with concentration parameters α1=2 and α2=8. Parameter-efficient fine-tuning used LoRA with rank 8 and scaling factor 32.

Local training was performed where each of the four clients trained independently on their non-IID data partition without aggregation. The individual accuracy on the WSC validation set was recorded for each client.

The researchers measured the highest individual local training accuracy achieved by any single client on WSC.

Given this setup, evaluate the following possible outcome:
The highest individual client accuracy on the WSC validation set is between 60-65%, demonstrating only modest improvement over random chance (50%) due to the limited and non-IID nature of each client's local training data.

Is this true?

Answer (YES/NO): NO